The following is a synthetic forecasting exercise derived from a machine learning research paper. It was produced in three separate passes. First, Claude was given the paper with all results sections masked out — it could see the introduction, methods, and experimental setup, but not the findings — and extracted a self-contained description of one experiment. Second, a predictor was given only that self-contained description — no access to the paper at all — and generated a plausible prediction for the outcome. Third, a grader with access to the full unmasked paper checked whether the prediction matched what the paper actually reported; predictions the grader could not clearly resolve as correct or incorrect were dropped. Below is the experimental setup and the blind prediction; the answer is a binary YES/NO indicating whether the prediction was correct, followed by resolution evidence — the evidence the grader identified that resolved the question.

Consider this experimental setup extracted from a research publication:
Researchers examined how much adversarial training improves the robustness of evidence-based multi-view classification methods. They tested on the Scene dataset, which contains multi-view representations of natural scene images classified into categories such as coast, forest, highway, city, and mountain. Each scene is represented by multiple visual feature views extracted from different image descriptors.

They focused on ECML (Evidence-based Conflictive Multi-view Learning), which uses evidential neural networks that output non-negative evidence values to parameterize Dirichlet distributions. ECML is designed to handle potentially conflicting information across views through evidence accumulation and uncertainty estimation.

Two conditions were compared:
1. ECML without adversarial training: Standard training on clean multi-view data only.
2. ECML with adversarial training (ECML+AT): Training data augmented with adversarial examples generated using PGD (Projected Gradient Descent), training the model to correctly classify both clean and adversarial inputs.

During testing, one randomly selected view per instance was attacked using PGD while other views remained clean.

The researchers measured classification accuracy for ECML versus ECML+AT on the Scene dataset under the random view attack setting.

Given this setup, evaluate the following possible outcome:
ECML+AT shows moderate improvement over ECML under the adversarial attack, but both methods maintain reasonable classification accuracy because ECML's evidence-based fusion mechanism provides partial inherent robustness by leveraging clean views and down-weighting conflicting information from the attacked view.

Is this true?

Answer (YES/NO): NO